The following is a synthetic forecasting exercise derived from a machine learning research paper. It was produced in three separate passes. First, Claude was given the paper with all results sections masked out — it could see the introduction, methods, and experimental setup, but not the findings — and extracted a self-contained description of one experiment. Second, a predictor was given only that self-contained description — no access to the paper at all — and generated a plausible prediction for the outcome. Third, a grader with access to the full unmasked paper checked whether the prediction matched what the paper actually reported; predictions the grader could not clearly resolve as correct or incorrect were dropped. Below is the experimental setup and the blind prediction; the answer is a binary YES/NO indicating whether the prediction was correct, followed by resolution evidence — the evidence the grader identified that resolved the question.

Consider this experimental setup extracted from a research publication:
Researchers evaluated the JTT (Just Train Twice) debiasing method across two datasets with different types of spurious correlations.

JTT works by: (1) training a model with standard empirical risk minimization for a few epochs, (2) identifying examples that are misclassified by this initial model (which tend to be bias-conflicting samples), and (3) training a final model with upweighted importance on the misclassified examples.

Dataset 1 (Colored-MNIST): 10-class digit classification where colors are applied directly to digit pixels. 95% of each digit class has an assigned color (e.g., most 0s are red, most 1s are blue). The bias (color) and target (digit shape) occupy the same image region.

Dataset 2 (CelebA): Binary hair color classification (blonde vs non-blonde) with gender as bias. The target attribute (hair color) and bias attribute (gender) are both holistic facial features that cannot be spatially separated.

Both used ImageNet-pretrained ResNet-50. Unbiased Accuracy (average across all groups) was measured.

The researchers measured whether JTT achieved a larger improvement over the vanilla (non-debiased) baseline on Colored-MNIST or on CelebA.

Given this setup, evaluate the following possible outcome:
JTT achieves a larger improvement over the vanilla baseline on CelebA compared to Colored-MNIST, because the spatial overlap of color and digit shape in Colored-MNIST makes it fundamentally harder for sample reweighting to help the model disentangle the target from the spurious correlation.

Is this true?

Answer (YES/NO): NO